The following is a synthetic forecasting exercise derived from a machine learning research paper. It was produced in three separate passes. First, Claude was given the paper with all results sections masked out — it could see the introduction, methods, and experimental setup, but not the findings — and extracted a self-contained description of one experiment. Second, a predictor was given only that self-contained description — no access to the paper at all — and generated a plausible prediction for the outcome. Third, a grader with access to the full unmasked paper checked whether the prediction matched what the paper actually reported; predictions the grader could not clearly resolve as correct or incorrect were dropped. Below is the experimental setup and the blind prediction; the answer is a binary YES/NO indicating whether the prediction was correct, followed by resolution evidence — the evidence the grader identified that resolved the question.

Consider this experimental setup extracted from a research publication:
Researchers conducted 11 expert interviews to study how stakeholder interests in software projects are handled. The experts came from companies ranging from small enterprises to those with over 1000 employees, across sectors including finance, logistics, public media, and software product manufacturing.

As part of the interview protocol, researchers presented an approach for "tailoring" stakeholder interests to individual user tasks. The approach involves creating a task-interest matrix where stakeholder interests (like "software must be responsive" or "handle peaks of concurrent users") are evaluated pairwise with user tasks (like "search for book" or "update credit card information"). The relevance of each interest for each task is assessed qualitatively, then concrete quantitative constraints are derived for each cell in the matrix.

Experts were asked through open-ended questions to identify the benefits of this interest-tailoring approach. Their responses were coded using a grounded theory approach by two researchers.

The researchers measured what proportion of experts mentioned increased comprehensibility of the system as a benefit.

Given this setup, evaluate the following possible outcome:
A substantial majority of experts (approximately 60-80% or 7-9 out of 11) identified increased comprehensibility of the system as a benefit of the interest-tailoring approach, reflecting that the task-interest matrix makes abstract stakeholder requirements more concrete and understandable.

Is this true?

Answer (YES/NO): YES